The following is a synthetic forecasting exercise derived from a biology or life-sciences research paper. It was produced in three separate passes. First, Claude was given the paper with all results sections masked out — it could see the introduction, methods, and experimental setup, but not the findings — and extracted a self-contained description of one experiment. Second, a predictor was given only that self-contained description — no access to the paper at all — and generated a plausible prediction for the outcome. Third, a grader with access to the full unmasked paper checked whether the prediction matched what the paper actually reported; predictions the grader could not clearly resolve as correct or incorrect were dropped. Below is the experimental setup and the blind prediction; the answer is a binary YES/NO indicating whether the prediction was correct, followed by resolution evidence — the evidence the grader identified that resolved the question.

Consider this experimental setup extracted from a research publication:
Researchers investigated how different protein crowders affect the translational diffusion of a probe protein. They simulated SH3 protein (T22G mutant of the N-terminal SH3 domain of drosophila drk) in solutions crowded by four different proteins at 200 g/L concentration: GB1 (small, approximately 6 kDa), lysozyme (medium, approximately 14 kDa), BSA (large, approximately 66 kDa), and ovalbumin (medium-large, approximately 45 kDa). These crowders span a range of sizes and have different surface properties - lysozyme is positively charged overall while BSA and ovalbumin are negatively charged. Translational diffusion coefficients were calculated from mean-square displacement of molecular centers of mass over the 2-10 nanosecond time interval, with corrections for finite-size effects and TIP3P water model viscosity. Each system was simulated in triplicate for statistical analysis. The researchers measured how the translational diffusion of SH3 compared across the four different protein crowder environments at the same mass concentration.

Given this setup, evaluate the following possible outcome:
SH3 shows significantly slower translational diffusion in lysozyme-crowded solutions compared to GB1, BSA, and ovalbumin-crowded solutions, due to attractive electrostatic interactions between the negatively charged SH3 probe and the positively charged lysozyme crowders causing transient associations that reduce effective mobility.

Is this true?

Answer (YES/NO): YES